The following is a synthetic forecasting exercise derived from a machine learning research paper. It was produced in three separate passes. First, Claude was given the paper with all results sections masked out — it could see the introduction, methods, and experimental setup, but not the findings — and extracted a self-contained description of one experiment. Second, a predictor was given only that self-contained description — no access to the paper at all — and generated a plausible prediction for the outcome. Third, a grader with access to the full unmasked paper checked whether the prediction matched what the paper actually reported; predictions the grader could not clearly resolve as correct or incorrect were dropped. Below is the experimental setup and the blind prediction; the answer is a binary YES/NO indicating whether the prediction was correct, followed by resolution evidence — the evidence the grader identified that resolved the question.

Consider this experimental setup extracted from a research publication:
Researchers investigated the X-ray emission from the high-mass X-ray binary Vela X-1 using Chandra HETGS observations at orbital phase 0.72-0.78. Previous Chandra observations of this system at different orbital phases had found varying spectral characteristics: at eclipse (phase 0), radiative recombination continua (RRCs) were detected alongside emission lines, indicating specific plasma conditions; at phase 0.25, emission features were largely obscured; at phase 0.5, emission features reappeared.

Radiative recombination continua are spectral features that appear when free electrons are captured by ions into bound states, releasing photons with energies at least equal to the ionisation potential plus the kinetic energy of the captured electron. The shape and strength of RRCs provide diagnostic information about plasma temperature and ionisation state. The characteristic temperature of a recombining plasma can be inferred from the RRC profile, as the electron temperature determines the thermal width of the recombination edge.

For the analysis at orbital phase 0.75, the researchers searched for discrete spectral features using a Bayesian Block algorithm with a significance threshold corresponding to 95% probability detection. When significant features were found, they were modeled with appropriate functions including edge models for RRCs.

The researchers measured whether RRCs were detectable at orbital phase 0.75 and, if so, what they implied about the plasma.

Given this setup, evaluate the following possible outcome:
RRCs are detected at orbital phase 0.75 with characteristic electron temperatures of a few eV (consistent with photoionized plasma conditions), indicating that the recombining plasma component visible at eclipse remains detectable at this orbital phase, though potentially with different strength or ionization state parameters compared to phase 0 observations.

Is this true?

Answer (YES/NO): YES